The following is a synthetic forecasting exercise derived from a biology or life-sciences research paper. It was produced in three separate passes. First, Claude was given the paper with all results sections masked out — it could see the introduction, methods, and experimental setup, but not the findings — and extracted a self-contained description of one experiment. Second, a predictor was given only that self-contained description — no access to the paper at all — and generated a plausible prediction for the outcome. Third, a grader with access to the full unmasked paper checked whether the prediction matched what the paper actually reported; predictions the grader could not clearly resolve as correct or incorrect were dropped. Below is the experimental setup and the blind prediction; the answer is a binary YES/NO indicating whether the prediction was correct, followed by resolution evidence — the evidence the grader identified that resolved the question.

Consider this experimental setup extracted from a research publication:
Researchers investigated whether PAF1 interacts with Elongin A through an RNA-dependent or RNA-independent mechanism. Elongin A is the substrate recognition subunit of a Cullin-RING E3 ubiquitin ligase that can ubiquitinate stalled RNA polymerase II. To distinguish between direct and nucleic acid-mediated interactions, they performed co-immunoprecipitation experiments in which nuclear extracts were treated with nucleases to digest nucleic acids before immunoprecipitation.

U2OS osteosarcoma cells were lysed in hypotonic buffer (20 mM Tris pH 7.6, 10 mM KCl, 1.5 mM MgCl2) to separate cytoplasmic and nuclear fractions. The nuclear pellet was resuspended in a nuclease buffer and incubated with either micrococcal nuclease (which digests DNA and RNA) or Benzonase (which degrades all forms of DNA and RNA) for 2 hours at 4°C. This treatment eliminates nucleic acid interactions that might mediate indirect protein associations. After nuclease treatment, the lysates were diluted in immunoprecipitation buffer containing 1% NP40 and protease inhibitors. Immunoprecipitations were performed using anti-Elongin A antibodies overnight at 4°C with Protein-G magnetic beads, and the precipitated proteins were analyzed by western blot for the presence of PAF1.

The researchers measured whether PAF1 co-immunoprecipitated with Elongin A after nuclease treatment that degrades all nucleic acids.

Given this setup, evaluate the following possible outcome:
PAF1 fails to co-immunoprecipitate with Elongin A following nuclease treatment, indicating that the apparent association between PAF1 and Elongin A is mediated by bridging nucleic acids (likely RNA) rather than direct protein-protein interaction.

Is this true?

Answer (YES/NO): NO